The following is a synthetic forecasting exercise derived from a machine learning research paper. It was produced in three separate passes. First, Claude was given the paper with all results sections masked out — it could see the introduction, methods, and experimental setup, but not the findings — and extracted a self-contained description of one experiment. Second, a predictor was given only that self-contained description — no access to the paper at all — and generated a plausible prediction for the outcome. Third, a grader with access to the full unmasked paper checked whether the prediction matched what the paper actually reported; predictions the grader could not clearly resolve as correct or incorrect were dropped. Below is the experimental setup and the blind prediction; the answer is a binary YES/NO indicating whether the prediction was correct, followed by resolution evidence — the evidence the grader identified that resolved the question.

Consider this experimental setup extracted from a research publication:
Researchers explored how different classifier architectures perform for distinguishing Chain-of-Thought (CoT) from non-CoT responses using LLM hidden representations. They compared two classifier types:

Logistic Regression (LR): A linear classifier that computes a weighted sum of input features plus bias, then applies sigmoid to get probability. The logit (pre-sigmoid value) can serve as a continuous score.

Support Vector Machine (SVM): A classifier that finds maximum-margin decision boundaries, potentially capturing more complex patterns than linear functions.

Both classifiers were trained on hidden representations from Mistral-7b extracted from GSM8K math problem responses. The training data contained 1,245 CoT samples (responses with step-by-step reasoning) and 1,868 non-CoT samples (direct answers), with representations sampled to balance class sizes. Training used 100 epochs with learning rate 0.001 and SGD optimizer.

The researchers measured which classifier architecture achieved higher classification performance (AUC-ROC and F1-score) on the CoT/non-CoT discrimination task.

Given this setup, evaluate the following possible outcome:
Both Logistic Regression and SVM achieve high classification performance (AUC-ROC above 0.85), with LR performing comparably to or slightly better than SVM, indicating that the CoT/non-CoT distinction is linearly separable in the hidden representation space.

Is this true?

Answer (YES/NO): NO